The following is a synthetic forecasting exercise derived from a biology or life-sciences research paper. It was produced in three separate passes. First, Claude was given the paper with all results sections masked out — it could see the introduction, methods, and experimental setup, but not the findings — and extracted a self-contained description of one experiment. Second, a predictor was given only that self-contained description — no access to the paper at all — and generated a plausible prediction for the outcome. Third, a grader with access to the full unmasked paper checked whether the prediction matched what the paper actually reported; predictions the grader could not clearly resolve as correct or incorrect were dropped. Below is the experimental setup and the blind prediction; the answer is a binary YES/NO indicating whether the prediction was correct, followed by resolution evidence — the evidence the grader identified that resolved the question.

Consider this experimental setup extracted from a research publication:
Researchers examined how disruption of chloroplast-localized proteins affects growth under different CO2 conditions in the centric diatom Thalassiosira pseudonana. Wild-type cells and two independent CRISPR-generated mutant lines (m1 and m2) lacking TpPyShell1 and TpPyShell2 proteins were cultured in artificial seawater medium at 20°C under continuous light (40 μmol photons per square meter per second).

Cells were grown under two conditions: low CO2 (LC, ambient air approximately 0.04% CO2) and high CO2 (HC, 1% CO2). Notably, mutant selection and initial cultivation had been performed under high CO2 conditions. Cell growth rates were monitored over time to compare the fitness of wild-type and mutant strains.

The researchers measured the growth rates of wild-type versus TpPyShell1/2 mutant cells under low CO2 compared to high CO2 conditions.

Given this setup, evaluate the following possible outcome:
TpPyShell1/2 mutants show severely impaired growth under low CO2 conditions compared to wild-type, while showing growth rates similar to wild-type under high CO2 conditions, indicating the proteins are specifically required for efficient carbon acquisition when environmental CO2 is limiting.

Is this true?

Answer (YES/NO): YES